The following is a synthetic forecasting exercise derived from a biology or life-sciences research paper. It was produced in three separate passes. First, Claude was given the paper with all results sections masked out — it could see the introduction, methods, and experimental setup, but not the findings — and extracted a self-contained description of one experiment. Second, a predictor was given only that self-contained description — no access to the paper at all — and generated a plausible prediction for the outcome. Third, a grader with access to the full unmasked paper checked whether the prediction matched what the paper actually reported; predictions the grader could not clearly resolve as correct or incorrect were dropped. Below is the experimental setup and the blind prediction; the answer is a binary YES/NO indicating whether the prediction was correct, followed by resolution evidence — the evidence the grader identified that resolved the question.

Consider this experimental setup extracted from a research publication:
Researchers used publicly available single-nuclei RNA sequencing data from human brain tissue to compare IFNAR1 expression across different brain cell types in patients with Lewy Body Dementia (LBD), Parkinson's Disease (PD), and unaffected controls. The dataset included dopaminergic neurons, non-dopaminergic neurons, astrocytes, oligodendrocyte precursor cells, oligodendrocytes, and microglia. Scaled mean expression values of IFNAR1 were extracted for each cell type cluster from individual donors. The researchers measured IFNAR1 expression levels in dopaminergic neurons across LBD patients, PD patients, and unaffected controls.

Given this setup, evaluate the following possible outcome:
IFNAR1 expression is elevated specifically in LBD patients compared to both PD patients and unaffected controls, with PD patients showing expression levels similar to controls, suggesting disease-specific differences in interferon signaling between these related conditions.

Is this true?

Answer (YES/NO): NO